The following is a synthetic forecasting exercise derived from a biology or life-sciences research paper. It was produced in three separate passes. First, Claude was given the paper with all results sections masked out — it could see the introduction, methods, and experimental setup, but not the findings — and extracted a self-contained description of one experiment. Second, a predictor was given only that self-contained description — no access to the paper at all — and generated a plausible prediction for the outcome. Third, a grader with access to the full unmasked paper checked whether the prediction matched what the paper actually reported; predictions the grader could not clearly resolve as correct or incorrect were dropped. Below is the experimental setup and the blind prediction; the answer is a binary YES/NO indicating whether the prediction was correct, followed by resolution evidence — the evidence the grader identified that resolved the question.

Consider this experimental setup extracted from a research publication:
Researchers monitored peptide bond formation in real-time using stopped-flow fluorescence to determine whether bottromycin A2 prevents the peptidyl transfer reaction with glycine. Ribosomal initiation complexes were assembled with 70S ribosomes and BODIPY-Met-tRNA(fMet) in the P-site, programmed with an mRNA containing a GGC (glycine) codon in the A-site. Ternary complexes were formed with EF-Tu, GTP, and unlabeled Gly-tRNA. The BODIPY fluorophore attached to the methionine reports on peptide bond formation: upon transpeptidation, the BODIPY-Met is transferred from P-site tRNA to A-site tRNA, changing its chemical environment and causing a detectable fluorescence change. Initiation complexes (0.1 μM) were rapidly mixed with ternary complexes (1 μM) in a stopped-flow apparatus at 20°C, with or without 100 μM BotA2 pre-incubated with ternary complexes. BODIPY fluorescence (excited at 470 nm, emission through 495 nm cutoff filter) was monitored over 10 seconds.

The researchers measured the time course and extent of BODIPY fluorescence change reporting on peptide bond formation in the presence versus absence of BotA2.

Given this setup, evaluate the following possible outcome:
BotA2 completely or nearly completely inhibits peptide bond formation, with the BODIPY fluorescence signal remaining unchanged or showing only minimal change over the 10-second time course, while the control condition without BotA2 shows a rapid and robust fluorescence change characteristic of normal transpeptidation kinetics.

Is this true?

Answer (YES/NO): NO